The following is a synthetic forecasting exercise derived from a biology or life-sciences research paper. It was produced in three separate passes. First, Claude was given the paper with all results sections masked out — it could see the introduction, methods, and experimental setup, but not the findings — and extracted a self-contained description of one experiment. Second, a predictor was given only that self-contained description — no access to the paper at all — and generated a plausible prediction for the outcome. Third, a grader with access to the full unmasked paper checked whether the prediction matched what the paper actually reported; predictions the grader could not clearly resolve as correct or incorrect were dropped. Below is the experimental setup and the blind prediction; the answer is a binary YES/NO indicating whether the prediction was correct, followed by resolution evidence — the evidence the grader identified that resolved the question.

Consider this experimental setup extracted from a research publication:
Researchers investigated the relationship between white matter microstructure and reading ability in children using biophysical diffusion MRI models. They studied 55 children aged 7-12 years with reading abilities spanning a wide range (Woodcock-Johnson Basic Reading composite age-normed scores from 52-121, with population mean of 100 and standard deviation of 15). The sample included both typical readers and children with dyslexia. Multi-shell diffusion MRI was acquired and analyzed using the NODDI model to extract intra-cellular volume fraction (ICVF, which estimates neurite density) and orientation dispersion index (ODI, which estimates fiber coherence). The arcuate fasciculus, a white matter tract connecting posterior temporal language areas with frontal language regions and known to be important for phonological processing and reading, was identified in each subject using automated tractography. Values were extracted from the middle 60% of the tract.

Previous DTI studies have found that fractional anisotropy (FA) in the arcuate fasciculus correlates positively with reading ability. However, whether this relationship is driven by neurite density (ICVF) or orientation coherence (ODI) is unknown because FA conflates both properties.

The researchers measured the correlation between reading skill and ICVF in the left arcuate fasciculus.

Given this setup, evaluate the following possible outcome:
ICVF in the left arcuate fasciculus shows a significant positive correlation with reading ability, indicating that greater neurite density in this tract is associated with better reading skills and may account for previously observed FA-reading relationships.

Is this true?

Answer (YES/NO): NO